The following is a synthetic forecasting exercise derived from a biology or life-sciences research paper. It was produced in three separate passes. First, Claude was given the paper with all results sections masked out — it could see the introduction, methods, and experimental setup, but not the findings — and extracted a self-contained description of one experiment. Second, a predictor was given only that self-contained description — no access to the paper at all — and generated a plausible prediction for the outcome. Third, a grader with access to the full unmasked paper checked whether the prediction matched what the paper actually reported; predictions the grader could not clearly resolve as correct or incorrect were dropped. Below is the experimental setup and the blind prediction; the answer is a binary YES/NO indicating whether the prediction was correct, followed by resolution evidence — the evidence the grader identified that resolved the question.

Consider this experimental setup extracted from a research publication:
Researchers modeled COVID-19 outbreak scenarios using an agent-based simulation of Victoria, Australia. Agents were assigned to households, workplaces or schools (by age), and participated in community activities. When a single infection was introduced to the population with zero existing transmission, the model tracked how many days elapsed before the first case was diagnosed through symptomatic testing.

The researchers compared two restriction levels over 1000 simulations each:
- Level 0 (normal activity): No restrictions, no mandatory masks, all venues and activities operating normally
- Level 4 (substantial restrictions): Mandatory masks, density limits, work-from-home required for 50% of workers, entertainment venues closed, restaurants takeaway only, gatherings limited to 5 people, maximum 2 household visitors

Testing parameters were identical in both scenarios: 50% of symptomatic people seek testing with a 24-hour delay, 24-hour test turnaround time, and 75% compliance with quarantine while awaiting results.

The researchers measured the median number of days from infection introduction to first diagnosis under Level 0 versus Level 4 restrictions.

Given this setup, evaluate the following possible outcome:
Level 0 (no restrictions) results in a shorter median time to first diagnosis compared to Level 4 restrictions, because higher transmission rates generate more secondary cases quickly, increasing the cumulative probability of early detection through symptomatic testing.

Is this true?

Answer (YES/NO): NO